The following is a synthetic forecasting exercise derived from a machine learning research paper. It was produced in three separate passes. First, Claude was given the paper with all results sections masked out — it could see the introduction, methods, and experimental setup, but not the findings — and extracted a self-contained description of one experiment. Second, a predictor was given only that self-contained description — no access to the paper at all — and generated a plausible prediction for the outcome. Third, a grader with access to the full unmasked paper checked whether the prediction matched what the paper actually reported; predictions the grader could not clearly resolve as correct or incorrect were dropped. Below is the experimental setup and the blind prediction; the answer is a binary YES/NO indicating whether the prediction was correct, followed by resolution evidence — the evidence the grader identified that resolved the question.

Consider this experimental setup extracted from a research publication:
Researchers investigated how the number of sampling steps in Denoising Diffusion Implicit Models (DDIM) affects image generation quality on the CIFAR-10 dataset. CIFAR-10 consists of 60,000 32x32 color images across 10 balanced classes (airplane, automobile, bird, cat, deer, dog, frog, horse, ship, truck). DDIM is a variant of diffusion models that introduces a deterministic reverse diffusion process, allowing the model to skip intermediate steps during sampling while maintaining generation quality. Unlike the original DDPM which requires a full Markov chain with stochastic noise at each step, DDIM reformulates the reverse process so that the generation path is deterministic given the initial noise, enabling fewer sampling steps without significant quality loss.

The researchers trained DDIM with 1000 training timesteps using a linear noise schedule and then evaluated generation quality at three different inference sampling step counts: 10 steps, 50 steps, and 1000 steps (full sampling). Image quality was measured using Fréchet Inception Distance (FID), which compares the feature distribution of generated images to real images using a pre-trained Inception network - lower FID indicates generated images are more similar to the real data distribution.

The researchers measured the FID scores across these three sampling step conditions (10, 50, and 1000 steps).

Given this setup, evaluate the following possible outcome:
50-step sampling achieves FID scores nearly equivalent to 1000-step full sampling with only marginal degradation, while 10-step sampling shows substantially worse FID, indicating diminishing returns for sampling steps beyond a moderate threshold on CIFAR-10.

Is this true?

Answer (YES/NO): YES